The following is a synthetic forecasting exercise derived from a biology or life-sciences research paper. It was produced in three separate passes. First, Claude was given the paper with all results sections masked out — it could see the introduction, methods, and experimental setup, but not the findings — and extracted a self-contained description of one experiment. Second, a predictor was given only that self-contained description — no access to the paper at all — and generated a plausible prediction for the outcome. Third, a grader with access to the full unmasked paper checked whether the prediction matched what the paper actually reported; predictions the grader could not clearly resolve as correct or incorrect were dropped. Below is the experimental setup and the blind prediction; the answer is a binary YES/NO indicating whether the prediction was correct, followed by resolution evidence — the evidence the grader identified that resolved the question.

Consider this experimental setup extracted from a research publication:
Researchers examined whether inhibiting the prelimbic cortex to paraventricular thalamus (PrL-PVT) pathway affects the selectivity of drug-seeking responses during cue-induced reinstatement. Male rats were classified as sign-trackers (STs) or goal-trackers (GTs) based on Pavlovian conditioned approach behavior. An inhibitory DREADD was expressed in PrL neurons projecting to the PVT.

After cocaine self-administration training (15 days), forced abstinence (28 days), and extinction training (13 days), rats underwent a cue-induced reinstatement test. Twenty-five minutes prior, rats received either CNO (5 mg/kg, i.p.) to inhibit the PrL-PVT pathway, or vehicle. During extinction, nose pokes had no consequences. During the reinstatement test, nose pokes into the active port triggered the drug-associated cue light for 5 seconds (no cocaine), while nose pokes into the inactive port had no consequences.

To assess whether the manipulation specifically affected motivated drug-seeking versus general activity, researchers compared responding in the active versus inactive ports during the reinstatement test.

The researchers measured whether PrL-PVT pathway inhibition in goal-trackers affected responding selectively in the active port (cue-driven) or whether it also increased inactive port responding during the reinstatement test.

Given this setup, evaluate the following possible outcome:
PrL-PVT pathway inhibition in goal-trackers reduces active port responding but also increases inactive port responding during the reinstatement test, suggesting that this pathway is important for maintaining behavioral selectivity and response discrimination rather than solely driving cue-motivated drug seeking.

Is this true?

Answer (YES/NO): NO